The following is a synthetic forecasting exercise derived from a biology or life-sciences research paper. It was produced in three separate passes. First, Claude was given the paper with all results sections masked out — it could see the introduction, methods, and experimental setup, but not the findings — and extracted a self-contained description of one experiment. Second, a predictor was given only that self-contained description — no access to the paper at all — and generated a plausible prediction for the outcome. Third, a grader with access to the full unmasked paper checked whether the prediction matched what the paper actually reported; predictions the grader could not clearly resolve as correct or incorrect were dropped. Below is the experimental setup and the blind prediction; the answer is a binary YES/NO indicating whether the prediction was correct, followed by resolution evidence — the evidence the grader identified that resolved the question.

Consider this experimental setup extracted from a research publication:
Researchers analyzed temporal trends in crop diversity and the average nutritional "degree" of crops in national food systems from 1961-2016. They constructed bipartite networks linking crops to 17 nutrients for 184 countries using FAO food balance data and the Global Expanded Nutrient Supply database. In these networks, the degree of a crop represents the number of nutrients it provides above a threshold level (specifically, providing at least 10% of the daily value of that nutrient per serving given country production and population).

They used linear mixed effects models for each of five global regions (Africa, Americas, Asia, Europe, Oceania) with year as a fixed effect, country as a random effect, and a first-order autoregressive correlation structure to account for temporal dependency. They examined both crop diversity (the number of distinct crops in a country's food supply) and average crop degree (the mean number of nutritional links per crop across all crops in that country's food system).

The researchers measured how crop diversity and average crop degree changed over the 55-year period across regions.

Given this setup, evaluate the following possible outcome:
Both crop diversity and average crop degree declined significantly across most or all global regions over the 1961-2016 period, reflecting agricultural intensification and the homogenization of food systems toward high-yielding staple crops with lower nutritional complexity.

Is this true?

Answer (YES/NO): NO